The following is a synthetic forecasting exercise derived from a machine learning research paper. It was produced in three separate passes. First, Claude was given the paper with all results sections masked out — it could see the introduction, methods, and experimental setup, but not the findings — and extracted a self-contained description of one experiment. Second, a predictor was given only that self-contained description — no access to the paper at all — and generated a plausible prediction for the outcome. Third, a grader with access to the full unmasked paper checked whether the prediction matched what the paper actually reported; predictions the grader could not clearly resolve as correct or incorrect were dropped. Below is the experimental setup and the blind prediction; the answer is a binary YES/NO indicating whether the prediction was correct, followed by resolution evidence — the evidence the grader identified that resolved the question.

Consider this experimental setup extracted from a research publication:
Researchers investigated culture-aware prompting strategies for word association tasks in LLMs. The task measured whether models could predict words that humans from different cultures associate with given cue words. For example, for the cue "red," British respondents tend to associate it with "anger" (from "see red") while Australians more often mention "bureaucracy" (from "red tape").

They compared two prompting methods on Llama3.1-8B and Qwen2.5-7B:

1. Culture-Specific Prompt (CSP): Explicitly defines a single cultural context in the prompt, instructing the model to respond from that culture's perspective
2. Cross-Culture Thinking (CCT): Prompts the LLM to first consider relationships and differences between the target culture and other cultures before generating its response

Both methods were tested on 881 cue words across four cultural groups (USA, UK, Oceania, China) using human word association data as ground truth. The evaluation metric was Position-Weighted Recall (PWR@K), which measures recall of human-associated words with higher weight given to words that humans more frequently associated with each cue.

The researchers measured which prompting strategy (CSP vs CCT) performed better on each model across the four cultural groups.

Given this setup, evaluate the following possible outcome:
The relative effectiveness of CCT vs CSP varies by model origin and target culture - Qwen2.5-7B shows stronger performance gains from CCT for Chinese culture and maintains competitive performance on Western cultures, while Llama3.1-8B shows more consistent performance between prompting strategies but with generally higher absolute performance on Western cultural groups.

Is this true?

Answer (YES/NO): NO